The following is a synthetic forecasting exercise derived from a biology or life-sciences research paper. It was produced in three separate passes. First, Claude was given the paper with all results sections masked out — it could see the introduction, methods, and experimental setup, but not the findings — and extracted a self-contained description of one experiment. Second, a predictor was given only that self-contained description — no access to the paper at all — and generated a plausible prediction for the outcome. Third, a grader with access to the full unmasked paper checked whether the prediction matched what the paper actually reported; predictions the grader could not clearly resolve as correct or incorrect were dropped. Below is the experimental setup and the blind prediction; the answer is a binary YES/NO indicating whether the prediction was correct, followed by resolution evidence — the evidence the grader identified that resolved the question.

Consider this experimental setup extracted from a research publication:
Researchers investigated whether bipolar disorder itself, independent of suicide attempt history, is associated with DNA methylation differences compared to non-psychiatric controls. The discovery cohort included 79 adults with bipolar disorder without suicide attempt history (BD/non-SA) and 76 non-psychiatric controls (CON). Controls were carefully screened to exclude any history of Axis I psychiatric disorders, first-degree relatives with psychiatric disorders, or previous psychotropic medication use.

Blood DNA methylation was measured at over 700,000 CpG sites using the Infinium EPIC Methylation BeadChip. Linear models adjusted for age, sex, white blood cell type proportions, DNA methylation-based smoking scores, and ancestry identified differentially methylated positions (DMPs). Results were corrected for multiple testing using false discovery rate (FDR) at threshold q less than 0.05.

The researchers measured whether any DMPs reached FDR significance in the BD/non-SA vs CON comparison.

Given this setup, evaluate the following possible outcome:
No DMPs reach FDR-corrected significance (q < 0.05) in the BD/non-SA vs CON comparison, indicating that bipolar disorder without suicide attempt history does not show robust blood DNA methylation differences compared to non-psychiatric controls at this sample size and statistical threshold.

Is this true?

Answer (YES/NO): YES